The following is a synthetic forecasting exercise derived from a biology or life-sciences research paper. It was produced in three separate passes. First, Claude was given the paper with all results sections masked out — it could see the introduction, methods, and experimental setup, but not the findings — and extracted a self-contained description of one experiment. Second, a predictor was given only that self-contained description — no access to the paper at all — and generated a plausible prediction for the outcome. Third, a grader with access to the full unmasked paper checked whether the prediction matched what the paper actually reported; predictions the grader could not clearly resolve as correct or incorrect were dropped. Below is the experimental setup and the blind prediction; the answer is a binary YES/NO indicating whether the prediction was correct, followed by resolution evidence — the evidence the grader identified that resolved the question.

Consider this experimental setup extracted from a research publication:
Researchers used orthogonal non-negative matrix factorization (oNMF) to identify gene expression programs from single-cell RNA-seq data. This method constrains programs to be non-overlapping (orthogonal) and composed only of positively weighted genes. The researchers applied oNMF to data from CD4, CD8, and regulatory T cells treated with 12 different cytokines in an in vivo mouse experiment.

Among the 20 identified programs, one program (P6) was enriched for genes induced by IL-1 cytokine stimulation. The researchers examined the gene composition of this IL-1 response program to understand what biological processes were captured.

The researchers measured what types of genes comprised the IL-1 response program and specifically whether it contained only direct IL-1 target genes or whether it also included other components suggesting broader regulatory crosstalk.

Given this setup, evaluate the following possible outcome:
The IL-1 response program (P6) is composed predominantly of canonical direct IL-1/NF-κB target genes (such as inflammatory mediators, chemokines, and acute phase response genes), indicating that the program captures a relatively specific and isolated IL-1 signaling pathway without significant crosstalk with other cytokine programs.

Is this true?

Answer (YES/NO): NO